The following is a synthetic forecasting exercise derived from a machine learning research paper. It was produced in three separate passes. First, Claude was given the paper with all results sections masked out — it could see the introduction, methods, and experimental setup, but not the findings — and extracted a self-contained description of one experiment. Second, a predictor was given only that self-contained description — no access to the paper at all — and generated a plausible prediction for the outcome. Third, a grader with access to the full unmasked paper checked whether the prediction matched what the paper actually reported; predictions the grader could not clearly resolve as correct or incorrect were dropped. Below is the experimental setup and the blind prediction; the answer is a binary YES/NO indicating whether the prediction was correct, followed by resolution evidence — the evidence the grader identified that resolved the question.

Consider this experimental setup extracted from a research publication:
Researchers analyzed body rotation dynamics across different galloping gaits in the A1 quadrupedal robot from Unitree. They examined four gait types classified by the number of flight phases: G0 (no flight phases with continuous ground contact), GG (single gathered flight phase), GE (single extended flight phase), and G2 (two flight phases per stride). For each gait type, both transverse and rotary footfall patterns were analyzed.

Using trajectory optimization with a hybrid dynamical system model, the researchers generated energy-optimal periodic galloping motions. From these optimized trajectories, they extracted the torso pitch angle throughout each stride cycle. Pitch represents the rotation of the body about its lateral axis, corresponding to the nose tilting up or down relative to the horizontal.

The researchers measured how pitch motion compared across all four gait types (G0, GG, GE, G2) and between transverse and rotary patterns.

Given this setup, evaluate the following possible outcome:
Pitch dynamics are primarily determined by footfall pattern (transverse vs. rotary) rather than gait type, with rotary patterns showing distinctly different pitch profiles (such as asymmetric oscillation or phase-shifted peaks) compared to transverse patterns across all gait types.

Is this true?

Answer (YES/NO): NO